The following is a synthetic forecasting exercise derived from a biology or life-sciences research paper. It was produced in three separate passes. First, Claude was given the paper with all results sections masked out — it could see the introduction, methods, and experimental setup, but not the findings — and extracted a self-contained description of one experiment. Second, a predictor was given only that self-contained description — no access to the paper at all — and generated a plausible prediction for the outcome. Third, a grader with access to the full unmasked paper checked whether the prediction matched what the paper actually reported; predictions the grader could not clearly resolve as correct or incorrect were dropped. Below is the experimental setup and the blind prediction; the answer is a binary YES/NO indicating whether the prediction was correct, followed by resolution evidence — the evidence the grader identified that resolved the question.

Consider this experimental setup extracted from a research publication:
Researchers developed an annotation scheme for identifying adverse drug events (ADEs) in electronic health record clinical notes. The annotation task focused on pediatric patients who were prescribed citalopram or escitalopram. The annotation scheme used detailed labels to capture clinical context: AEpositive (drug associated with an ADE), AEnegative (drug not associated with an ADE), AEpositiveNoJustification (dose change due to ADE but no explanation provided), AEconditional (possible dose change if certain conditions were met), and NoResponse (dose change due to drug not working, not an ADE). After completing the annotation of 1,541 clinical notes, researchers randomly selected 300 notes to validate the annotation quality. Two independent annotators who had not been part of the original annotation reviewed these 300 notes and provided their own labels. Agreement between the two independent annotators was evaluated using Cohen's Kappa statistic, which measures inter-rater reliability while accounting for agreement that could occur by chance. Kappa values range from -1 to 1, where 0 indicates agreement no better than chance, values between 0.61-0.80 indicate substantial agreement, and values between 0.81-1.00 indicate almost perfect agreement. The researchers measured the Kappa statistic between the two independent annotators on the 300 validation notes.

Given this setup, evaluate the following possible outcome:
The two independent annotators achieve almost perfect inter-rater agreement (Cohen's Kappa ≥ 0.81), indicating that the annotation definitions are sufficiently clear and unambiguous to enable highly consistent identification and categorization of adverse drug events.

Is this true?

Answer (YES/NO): YES